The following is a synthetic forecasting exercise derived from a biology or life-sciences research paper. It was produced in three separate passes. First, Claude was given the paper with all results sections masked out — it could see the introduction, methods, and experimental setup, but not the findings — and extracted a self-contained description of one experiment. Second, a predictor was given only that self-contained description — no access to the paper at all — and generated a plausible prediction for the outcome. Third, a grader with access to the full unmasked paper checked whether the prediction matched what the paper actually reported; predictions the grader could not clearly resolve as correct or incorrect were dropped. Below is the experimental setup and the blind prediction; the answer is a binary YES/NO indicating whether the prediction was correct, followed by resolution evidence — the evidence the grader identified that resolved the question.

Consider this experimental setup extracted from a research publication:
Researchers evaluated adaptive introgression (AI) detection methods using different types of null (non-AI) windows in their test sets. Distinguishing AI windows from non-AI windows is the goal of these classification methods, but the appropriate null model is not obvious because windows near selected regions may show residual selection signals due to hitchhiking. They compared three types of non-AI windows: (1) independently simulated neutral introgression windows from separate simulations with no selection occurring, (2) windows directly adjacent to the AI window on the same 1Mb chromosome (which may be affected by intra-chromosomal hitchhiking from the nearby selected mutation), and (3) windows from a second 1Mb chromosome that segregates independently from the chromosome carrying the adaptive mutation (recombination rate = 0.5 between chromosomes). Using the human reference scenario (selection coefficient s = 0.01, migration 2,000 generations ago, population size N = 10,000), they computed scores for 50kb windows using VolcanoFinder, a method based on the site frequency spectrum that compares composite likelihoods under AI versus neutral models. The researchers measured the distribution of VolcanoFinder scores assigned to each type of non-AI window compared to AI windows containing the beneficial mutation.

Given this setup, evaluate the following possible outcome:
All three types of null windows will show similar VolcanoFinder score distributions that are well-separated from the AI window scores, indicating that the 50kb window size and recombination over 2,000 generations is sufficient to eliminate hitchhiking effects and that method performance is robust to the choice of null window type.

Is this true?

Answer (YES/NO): NO